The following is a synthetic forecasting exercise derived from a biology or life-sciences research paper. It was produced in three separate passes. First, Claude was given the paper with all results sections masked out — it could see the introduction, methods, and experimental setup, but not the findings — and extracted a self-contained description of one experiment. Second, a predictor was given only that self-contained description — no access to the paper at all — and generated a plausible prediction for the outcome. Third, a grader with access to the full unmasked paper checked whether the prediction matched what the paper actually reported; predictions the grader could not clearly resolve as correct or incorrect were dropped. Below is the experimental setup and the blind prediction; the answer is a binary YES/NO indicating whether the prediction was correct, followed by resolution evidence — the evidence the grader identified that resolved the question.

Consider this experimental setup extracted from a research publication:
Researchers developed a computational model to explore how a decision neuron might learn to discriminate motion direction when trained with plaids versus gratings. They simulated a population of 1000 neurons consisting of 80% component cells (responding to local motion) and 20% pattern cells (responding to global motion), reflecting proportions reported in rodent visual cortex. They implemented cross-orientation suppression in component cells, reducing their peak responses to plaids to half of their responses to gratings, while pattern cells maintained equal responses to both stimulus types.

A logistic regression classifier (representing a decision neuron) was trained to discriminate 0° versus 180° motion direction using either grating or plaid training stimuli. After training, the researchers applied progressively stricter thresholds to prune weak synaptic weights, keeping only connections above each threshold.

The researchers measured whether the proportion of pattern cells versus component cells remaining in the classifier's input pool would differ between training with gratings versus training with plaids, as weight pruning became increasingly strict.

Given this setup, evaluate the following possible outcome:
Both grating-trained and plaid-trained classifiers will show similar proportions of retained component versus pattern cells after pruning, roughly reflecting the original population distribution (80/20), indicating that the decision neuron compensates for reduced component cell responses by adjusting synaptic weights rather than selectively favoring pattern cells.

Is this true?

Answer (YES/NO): NO